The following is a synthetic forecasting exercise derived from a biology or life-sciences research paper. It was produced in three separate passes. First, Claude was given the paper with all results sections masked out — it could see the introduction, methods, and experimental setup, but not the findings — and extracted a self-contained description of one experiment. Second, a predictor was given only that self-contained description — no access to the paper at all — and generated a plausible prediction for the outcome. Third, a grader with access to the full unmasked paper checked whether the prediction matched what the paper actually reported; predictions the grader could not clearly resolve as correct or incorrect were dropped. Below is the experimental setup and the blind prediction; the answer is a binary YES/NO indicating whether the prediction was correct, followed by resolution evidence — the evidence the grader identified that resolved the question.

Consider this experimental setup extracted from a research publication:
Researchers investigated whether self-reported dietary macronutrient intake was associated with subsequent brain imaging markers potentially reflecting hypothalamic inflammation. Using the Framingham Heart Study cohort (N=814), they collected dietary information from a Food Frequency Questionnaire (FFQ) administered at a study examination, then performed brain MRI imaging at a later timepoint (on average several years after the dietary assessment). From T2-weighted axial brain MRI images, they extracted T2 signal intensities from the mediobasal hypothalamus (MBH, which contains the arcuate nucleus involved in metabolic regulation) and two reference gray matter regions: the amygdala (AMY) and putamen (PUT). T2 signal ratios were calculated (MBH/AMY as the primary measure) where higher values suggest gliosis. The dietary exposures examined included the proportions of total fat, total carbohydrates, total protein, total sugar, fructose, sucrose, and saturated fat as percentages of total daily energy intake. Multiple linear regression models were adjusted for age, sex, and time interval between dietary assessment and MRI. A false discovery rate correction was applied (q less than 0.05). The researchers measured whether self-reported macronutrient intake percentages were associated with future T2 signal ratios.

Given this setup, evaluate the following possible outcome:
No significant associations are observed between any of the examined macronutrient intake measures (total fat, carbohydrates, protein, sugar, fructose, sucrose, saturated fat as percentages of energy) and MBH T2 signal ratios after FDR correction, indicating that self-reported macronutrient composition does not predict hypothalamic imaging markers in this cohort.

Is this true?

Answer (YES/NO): YES